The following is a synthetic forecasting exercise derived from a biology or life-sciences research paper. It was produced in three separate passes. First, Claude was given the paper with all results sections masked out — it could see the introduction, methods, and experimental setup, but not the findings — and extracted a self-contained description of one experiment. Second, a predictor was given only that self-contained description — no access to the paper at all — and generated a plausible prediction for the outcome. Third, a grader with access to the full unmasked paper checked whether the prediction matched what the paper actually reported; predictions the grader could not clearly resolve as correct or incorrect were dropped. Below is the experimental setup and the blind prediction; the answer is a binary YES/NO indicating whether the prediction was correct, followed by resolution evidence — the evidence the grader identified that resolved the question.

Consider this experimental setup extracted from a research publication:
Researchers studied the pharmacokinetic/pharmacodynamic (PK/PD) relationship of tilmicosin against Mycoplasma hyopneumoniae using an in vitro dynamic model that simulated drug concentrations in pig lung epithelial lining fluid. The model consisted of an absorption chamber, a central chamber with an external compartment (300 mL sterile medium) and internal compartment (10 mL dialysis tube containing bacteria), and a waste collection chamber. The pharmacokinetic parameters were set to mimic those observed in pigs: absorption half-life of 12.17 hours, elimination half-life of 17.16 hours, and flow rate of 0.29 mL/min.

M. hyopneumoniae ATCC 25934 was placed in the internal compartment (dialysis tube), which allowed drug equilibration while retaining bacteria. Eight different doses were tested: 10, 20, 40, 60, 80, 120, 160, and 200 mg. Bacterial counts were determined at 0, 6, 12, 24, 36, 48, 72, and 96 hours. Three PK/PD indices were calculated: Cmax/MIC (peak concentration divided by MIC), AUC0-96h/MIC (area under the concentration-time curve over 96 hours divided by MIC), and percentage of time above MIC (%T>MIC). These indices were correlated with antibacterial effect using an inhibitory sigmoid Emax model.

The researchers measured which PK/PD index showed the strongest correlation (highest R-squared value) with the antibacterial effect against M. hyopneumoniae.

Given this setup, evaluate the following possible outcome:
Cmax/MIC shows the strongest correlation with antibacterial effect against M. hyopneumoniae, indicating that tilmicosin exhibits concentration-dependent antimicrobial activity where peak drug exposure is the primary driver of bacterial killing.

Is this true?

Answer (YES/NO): NO